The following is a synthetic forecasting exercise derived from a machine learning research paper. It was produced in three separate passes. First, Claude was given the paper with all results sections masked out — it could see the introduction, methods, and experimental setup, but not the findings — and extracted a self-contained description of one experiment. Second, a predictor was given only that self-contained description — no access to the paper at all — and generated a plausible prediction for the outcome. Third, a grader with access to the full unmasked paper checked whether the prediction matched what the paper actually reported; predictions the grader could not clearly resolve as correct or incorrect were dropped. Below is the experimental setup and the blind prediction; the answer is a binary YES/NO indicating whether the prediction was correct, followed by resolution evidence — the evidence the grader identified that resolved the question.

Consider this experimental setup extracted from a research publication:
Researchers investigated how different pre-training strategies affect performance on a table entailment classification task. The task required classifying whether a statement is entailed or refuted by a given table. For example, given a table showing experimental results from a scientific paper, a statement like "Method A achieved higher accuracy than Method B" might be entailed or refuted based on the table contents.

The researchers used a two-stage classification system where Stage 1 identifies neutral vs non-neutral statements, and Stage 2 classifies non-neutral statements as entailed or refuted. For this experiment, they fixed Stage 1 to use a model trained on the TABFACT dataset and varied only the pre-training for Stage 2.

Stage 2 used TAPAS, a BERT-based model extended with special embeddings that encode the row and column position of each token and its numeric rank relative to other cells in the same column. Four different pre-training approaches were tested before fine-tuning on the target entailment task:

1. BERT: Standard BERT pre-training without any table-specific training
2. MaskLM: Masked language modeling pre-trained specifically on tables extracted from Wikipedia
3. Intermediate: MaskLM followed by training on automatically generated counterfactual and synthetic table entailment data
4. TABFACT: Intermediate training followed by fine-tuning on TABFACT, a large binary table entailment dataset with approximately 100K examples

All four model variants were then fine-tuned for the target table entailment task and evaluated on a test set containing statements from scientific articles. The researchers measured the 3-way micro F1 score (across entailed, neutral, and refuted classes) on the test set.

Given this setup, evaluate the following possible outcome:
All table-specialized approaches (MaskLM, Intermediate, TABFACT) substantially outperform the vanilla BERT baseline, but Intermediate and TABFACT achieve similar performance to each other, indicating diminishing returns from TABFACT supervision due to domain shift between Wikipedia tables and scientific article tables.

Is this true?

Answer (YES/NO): NO